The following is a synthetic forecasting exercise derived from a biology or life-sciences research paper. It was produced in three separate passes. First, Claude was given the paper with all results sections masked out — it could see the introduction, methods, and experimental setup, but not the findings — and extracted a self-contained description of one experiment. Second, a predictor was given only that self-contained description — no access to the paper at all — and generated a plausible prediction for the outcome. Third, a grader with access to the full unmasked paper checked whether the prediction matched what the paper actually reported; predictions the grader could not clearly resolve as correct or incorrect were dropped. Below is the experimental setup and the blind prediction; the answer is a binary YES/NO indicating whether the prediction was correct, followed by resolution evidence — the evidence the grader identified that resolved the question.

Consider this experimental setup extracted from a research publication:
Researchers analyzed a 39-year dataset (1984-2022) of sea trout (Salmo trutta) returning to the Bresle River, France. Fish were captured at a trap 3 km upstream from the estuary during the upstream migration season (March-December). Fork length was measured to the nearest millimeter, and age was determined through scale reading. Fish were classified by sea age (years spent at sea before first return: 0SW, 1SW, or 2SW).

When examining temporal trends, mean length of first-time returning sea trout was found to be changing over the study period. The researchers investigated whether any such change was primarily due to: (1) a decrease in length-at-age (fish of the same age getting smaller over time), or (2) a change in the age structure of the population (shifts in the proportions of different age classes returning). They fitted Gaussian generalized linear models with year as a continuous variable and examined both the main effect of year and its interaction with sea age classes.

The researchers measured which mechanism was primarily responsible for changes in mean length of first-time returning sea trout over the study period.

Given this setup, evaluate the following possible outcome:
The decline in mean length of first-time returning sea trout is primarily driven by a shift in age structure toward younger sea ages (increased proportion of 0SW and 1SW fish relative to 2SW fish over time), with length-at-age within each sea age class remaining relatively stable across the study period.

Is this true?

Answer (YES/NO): YES